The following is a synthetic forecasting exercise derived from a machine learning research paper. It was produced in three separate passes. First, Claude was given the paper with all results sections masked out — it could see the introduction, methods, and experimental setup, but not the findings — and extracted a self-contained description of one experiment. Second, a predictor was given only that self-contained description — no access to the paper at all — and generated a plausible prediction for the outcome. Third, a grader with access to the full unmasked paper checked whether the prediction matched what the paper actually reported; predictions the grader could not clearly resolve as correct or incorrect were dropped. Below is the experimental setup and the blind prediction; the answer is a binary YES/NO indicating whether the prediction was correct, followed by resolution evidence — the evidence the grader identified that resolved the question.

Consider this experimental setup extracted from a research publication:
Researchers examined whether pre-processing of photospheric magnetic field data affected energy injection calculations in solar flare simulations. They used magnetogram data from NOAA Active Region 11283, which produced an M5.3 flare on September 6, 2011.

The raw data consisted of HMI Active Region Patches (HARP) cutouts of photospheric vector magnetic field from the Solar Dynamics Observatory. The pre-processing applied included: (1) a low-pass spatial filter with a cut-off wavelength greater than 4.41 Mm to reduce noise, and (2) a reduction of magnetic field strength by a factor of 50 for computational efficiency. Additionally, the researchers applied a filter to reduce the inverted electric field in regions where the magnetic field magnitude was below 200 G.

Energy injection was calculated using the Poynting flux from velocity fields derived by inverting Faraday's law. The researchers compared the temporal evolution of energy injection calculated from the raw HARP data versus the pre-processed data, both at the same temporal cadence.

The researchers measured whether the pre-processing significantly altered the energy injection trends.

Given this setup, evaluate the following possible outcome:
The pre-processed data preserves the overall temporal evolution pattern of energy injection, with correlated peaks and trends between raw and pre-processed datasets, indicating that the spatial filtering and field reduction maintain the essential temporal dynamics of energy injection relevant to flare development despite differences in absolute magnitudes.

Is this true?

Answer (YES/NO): YES